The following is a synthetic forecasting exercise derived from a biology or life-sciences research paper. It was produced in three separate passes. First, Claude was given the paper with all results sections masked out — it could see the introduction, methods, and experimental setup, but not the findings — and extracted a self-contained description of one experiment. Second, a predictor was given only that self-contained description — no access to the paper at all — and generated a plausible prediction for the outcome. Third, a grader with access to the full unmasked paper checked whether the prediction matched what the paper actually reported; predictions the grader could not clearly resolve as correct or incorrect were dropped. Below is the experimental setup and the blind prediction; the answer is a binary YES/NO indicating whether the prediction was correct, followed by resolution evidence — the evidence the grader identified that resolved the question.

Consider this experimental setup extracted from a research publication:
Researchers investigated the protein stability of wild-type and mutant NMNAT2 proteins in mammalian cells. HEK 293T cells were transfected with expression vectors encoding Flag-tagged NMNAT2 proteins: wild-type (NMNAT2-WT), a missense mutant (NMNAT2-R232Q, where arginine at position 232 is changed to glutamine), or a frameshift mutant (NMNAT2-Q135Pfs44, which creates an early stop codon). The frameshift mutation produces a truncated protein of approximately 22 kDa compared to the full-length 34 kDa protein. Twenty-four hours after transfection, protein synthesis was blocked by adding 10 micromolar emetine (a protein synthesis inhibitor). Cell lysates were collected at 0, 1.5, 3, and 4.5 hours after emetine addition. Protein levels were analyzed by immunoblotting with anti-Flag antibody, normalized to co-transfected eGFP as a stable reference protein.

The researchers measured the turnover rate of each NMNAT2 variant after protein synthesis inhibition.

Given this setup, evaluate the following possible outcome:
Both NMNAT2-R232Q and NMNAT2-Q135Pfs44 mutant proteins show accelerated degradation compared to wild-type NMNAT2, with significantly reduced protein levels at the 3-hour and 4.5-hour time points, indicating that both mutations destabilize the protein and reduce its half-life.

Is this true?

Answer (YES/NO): NO